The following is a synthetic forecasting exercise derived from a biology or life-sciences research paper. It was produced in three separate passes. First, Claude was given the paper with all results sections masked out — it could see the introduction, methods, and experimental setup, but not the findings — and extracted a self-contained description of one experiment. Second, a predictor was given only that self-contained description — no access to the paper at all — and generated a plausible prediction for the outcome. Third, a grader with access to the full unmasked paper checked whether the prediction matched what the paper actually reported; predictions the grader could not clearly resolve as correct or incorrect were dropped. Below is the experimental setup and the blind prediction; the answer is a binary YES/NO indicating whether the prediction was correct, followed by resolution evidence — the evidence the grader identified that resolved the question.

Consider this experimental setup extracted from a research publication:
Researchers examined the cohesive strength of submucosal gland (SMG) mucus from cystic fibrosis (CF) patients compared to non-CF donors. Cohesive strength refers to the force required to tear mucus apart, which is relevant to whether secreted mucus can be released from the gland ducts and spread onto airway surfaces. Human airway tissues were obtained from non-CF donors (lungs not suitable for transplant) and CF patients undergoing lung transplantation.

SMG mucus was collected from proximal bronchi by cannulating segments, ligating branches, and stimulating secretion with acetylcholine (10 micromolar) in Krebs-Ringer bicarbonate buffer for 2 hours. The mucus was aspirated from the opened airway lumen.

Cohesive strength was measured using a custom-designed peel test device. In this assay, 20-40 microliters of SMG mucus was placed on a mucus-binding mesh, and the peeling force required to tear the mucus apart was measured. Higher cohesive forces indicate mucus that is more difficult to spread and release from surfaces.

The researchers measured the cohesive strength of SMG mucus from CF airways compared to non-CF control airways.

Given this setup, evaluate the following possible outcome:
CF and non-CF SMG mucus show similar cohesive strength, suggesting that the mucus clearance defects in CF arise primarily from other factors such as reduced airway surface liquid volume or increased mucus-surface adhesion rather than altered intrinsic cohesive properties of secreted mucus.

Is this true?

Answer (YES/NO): NO